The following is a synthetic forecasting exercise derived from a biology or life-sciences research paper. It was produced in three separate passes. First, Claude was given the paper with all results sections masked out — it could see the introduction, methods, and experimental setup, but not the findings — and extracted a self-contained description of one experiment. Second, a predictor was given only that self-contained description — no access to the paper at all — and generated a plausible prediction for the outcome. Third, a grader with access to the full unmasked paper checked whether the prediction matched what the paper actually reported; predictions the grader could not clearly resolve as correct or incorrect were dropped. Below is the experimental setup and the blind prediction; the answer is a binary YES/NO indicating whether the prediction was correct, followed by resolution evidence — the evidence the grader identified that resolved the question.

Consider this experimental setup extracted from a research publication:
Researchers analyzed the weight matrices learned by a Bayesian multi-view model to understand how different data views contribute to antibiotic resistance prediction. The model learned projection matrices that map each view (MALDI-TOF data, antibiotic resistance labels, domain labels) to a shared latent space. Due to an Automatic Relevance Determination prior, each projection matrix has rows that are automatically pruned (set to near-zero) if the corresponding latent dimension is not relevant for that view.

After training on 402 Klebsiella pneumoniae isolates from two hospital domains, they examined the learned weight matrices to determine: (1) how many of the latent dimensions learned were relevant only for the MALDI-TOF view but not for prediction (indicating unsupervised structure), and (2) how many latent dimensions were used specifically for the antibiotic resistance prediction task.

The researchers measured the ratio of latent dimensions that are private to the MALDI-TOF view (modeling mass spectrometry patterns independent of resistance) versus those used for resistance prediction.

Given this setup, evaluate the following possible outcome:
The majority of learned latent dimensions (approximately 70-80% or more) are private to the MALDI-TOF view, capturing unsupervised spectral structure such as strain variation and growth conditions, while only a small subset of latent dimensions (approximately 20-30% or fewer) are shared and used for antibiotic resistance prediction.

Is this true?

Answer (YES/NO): NO